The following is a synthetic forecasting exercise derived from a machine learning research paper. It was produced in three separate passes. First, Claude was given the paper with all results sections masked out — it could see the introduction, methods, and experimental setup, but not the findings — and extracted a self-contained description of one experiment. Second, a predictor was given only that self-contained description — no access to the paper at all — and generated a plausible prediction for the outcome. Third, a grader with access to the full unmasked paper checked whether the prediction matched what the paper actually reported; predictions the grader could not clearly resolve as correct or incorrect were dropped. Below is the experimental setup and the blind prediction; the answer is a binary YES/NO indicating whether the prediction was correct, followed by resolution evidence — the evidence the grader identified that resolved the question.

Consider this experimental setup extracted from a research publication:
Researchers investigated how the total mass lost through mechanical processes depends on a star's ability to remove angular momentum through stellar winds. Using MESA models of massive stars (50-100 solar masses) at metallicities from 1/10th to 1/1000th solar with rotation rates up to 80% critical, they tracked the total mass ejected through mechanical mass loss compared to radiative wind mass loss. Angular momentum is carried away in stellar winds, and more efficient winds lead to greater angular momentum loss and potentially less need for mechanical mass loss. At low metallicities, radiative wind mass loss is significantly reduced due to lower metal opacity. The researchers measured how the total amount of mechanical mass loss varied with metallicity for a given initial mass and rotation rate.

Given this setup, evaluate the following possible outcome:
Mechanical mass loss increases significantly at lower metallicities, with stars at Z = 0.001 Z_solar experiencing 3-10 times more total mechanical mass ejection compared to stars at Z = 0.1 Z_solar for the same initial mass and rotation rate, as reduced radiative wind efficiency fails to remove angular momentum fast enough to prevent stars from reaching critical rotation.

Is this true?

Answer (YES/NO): NO